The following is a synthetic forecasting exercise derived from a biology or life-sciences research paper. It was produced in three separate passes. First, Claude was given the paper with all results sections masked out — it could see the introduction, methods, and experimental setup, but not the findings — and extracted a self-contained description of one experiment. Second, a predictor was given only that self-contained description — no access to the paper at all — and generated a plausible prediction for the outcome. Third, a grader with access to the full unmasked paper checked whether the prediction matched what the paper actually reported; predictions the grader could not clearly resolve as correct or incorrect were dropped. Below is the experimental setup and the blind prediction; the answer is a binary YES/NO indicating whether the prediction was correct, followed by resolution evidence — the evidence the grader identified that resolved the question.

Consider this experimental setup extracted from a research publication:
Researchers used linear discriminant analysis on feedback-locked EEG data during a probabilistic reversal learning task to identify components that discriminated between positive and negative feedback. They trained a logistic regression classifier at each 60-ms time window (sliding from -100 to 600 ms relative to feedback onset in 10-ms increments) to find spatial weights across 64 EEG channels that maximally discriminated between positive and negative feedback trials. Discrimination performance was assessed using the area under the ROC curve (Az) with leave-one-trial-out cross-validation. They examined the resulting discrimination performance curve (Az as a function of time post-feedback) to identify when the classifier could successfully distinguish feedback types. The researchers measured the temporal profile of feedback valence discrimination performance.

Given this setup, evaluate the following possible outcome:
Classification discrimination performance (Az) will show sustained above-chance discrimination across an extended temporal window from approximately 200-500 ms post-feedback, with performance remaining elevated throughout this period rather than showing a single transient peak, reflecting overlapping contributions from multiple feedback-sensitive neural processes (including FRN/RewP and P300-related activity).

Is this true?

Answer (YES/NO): NO